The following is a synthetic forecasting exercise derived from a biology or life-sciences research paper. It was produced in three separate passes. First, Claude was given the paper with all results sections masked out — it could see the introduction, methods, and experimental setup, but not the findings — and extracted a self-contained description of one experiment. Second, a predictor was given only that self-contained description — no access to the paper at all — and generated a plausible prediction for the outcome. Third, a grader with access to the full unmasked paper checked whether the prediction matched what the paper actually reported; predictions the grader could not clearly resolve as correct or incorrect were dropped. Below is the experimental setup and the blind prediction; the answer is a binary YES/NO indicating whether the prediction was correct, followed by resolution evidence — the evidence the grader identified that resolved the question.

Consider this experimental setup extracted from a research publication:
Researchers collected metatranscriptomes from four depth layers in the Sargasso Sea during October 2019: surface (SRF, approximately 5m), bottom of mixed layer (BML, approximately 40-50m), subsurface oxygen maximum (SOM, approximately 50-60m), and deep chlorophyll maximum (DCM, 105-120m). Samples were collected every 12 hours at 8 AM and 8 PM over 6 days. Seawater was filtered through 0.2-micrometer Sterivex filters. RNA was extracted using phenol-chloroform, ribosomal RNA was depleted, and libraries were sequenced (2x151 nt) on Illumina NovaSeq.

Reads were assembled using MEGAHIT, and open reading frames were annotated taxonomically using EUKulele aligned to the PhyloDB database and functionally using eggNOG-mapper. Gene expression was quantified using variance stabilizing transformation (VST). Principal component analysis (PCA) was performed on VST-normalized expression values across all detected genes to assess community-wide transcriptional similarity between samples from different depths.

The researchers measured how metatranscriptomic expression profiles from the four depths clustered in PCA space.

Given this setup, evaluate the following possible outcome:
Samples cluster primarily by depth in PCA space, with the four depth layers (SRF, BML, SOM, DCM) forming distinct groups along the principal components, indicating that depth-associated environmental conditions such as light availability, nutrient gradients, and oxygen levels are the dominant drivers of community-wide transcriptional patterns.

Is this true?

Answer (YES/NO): NO